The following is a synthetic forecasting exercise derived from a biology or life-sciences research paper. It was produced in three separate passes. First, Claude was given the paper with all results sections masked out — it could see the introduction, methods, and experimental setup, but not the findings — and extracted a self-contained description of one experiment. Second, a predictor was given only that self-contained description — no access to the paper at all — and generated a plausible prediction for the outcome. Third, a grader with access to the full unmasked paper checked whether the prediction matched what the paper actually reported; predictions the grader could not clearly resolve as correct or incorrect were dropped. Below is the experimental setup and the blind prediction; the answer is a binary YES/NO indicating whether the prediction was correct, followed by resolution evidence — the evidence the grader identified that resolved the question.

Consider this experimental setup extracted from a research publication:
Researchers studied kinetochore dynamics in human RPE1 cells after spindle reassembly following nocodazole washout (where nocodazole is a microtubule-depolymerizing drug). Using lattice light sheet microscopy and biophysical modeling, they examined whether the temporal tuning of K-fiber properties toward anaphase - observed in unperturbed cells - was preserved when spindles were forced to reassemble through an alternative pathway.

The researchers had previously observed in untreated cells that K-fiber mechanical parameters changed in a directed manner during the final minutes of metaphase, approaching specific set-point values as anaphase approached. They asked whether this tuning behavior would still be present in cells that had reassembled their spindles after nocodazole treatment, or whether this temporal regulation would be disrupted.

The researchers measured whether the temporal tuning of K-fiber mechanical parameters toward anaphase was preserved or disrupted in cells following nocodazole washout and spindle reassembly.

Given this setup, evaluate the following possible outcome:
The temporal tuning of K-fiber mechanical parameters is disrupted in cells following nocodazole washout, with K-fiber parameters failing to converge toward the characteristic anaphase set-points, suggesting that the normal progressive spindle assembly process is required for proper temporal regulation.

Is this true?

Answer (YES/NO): NO